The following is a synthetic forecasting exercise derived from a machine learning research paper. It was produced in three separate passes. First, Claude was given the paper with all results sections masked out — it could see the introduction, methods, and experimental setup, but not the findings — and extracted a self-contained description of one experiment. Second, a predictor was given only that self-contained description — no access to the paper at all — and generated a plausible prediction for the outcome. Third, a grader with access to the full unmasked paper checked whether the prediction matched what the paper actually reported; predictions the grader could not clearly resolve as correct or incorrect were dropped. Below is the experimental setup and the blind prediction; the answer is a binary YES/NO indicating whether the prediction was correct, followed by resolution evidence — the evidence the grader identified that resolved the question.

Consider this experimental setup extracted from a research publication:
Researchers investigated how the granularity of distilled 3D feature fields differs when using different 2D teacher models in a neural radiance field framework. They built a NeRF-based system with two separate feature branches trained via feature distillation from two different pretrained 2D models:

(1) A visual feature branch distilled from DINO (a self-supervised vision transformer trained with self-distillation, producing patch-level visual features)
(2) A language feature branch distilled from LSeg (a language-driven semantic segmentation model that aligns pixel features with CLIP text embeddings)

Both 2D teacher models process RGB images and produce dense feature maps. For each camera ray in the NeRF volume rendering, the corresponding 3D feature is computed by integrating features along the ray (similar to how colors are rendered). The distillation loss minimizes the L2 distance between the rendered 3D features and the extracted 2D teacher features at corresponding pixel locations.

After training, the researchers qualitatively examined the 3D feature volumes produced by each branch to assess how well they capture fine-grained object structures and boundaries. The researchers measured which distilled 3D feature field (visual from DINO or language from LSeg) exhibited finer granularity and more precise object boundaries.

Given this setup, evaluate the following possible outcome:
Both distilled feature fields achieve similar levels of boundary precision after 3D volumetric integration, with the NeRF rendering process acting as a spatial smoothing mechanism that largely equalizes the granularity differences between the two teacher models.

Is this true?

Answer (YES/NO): NO